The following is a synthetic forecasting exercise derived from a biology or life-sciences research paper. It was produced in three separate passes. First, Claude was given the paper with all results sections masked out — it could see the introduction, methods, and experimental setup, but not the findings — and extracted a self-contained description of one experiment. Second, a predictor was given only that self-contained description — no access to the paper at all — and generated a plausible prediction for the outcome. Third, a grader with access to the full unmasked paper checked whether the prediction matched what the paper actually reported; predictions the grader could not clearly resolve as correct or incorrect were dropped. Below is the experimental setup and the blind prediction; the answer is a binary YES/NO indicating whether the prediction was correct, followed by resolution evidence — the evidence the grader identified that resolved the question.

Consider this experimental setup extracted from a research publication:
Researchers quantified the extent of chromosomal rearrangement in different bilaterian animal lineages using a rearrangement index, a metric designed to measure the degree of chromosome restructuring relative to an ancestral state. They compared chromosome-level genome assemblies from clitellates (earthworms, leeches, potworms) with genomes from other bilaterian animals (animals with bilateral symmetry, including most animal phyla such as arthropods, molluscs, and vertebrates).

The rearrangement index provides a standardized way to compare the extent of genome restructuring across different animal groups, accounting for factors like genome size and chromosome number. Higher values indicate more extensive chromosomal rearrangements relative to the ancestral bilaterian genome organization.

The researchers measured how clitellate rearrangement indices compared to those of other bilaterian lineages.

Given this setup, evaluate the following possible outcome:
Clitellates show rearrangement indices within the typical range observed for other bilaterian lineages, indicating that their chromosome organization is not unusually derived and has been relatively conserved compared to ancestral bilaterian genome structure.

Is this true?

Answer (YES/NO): NO